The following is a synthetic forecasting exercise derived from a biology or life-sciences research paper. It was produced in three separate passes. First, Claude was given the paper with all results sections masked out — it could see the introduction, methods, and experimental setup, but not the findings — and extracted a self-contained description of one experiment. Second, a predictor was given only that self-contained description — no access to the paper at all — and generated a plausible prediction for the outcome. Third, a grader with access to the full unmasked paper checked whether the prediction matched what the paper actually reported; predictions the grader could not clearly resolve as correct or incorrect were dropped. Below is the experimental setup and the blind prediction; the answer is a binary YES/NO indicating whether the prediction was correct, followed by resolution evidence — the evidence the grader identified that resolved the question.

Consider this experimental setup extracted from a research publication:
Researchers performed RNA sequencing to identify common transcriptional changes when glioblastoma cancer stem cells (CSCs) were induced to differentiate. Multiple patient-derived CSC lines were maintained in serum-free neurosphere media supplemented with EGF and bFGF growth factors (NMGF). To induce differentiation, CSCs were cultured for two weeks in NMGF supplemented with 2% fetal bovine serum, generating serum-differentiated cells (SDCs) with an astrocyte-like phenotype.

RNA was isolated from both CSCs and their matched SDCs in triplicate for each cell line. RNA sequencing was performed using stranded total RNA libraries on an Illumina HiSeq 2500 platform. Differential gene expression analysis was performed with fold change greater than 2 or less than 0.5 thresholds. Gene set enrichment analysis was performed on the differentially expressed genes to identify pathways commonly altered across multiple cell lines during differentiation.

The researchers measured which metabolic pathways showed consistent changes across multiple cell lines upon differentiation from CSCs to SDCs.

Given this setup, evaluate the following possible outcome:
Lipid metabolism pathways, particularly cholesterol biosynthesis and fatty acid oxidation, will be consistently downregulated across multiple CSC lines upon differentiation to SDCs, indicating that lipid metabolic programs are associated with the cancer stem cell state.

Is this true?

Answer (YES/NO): NO